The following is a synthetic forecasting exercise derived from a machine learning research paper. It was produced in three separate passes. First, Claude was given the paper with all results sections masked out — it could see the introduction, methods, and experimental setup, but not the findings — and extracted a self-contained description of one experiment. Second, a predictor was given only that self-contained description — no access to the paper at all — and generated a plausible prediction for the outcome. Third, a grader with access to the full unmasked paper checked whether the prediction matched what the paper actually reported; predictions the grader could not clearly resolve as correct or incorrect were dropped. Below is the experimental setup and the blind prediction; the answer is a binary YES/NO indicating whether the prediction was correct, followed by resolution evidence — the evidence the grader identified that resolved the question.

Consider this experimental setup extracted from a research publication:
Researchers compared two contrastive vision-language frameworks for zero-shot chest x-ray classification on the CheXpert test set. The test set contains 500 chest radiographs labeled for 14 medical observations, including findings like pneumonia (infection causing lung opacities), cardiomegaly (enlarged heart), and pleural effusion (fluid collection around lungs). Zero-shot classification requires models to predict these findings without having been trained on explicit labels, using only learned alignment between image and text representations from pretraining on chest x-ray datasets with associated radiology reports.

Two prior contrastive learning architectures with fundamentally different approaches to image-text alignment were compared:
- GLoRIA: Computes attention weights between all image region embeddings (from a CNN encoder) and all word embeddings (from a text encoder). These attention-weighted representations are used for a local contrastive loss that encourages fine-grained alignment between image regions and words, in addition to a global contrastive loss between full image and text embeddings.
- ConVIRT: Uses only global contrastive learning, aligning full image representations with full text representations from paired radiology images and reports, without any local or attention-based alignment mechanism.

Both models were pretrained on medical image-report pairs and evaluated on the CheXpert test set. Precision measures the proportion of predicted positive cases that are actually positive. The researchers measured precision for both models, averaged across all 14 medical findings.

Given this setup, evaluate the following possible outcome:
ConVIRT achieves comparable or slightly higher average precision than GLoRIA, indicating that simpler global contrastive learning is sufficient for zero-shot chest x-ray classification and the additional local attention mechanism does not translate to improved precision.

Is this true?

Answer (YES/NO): NO